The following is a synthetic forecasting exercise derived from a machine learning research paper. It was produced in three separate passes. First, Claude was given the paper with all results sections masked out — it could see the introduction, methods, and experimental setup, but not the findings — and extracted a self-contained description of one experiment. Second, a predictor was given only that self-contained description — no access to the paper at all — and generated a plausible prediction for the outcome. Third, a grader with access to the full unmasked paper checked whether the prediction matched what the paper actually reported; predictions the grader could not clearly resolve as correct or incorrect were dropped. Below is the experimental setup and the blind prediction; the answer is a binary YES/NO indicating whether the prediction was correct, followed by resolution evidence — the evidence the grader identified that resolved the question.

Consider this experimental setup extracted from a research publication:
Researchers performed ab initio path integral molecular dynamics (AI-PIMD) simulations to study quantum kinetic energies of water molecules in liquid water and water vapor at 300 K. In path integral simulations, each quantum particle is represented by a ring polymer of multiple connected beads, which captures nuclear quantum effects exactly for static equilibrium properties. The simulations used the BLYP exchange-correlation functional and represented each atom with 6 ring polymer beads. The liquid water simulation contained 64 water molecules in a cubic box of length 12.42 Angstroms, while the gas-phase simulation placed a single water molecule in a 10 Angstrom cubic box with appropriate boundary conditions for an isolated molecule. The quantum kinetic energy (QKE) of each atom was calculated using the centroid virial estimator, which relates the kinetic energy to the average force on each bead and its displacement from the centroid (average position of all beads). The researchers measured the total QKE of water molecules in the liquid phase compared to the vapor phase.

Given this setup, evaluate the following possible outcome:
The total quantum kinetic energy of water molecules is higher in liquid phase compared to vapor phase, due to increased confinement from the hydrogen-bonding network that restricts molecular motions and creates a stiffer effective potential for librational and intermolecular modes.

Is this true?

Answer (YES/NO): YES